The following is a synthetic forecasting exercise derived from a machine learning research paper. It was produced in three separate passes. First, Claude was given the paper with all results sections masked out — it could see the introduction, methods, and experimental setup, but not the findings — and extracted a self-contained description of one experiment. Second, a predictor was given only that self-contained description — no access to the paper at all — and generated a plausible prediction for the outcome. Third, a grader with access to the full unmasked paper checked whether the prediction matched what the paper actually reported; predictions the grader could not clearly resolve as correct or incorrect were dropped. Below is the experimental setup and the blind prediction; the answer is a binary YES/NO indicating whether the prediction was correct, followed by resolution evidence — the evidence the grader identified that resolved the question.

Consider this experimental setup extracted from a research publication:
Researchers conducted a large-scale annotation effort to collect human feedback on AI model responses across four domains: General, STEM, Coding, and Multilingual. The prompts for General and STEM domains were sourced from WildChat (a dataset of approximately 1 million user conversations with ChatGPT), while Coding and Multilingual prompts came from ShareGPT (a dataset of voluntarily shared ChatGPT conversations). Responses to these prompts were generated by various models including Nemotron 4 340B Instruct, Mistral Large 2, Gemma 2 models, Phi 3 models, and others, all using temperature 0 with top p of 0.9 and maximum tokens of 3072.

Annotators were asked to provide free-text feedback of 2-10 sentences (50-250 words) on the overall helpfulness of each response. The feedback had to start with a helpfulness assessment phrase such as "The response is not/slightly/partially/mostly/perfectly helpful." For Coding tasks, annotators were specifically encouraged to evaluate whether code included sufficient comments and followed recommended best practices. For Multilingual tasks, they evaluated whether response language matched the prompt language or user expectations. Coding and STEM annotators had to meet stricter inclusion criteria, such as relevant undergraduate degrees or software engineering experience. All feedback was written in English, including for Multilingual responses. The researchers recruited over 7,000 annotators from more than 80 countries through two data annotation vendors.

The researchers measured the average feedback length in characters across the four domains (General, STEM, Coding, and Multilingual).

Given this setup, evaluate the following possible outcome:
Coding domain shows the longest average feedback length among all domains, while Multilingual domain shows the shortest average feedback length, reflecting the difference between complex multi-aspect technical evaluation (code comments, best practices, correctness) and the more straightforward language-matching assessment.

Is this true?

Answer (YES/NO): YES